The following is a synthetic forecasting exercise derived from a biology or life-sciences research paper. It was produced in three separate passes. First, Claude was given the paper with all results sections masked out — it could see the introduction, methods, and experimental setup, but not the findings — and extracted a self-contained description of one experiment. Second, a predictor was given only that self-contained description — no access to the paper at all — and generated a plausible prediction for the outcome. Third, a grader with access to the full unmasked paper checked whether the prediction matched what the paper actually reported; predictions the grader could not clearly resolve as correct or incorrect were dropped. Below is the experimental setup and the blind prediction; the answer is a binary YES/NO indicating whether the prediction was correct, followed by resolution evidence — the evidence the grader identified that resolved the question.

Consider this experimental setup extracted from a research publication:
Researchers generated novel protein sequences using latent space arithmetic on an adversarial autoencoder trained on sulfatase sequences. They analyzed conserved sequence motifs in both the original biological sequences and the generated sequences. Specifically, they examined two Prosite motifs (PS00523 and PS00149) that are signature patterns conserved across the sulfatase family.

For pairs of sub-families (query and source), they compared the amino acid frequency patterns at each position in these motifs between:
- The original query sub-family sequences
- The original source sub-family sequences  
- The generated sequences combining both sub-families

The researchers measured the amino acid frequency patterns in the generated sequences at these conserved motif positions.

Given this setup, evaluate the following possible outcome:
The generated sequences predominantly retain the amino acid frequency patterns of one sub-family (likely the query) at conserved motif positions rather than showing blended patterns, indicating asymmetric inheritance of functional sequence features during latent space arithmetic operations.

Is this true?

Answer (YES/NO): NO